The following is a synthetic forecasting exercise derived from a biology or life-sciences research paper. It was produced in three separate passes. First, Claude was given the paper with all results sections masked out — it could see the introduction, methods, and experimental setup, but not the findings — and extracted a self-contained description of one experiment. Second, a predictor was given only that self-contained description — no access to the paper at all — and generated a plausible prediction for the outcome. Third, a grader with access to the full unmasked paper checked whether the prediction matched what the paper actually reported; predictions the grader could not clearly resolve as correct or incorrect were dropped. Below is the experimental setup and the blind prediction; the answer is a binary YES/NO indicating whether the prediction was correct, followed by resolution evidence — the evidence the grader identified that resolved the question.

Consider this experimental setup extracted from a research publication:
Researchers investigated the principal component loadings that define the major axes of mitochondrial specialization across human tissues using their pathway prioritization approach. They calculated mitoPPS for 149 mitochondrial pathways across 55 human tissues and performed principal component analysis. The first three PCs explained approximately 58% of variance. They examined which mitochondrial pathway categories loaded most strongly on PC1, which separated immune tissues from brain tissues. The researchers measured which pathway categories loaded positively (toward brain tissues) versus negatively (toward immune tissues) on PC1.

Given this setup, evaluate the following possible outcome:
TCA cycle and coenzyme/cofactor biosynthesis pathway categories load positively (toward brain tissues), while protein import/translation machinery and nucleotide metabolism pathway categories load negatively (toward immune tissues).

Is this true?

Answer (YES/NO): NO